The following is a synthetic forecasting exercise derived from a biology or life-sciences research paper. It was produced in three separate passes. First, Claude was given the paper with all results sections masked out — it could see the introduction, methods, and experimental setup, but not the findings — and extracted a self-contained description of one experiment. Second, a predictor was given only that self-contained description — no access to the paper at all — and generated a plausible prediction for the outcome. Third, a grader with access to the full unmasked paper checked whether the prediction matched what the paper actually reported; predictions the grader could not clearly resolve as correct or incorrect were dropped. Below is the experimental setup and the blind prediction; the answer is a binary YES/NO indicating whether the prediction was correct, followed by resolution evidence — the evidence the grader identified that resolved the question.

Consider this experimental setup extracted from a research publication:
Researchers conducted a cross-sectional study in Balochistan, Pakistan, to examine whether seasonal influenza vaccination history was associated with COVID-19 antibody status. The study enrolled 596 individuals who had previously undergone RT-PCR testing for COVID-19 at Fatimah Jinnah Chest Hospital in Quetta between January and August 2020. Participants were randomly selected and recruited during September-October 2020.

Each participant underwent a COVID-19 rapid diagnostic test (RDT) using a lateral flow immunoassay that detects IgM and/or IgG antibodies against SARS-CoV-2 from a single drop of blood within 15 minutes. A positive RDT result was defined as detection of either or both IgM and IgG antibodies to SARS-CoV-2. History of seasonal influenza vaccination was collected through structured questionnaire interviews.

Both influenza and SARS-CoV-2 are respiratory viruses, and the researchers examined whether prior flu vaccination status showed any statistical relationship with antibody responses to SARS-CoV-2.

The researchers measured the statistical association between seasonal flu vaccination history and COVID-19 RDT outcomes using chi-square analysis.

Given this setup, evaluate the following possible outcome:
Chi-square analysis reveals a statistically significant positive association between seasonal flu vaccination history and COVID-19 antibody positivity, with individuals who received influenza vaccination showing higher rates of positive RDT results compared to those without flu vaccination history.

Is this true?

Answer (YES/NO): NO